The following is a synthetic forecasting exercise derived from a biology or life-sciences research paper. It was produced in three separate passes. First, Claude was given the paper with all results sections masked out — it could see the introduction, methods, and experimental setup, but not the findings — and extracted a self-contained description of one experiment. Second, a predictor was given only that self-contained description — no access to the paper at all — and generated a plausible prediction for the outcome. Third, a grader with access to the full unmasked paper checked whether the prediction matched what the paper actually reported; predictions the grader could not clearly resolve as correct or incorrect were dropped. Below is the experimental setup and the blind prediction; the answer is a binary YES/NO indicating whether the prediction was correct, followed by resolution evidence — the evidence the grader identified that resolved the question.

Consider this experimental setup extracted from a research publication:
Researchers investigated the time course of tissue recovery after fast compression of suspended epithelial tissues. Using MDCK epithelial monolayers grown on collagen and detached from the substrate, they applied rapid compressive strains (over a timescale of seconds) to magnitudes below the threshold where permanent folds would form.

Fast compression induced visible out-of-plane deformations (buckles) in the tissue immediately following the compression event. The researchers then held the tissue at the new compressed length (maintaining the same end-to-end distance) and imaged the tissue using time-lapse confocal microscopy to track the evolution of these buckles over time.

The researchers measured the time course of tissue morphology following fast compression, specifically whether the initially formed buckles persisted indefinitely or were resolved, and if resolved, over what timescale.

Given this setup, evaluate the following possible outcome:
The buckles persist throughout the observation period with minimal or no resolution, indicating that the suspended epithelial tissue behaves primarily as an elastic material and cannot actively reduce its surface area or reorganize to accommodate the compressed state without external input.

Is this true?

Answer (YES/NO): NO